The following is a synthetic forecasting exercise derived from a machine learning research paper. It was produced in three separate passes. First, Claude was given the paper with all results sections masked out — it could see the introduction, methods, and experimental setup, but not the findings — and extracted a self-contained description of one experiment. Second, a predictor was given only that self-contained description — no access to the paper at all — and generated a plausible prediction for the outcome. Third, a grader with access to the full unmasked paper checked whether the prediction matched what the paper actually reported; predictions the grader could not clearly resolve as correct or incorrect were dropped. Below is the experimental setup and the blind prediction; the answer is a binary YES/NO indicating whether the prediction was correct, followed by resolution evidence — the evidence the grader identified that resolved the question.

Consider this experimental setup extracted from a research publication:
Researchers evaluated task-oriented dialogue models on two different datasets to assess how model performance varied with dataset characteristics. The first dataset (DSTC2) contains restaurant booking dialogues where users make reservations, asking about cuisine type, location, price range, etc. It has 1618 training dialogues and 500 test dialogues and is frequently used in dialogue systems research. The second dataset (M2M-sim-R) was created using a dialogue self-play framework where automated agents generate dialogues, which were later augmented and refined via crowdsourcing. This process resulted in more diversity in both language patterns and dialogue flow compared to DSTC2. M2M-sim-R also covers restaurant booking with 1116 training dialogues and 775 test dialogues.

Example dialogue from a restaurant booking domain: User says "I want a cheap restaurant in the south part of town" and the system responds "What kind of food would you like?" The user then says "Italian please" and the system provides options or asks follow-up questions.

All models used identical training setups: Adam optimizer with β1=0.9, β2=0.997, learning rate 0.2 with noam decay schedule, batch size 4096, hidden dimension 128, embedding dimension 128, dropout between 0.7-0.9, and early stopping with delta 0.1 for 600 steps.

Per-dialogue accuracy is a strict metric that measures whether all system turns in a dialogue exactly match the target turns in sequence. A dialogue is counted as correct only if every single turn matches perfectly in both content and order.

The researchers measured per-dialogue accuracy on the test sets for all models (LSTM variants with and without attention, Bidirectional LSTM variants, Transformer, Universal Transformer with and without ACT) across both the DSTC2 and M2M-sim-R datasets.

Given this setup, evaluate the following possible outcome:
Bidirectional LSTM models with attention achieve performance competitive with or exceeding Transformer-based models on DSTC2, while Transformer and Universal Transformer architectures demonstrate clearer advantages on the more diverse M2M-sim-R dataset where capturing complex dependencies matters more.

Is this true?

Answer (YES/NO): NO